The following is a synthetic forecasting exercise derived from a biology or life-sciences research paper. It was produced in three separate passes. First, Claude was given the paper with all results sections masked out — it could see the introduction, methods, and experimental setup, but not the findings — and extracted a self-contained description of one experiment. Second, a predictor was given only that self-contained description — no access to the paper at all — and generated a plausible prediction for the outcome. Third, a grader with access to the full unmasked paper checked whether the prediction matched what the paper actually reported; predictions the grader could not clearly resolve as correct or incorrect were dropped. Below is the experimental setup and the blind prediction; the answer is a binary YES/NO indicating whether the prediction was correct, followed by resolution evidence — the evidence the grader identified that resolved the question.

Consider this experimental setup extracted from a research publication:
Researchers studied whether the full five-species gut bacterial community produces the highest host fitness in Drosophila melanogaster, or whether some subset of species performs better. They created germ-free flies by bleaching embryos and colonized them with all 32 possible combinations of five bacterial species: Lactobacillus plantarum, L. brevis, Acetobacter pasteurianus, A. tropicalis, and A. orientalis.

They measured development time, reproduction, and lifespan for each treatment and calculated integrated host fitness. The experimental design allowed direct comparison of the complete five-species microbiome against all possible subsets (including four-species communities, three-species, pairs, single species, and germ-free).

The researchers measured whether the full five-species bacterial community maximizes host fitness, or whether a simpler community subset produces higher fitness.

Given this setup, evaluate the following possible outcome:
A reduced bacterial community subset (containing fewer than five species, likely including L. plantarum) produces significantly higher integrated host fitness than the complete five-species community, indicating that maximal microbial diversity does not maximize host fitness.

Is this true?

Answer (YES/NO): NO